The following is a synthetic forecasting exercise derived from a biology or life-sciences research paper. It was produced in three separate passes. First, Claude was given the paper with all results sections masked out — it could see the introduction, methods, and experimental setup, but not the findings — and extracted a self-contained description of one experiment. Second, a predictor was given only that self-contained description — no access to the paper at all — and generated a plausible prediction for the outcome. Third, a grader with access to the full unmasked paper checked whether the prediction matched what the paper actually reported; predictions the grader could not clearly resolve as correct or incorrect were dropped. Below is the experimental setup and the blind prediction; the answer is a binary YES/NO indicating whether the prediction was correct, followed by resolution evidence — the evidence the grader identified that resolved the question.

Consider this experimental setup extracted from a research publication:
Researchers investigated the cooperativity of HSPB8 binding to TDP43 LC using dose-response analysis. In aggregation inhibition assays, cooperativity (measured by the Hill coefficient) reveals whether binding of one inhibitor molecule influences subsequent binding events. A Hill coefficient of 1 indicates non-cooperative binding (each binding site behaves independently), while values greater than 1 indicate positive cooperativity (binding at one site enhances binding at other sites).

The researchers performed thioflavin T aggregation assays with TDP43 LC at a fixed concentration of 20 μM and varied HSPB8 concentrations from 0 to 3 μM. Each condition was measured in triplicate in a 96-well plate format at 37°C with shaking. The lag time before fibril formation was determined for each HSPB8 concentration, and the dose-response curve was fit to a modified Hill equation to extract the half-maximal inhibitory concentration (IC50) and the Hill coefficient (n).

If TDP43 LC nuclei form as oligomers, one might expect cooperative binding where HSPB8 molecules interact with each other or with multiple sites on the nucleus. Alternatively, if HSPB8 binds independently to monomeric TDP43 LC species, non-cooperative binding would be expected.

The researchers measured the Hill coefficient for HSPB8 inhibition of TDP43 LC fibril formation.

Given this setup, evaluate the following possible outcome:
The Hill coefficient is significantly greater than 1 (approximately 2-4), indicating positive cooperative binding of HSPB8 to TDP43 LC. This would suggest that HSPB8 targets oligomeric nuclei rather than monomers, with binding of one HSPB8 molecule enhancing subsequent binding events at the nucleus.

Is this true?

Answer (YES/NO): NO